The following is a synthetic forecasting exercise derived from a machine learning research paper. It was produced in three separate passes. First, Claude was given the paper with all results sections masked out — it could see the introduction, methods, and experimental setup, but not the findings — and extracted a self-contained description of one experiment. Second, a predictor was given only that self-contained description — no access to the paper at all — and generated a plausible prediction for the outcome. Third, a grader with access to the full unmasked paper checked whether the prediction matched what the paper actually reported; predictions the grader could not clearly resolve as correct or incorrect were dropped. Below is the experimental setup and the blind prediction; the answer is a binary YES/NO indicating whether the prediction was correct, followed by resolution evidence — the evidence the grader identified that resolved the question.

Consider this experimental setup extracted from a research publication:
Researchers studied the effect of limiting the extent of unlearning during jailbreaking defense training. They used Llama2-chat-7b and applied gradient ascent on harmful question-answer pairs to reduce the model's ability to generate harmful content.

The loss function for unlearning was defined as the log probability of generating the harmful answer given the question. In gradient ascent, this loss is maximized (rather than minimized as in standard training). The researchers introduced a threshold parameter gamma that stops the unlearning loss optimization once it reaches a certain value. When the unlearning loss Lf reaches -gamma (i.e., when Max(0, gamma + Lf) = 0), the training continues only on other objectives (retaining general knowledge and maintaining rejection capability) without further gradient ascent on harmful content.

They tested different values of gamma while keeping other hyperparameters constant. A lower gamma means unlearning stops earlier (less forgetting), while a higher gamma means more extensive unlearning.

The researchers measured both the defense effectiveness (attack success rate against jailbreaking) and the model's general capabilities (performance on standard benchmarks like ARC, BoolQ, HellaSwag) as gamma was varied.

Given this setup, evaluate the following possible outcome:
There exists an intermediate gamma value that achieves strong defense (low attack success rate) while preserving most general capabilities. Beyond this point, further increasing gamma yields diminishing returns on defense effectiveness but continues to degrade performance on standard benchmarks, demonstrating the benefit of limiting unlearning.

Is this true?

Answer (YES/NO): YES